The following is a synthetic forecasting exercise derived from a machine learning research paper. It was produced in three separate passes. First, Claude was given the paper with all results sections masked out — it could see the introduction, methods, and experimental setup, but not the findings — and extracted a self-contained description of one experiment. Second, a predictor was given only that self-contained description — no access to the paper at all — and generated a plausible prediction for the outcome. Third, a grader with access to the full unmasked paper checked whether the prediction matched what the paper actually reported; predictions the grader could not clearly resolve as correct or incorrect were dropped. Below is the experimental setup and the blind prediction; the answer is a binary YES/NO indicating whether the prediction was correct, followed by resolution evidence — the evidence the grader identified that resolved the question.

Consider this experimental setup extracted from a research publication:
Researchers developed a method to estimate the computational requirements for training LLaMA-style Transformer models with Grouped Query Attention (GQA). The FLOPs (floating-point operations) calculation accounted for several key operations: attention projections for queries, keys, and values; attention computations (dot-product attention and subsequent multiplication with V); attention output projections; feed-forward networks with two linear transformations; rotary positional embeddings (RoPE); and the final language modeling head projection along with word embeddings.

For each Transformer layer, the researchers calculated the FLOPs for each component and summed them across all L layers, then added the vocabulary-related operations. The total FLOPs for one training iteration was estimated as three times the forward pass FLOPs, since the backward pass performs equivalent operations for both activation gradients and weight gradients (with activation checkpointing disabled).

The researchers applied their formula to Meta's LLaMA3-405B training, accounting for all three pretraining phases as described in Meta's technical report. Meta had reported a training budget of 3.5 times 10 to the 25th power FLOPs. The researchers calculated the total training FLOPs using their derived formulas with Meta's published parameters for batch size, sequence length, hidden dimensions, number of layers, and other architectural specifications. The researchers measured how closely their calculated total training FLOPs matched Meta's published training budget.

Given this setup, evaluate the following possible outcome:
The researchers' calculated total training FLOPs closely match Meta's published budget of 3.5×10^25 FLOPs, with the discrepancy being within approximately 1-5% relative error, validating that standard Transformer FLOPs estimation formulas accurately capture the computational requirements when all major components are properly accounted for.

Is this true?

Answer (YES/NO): YES